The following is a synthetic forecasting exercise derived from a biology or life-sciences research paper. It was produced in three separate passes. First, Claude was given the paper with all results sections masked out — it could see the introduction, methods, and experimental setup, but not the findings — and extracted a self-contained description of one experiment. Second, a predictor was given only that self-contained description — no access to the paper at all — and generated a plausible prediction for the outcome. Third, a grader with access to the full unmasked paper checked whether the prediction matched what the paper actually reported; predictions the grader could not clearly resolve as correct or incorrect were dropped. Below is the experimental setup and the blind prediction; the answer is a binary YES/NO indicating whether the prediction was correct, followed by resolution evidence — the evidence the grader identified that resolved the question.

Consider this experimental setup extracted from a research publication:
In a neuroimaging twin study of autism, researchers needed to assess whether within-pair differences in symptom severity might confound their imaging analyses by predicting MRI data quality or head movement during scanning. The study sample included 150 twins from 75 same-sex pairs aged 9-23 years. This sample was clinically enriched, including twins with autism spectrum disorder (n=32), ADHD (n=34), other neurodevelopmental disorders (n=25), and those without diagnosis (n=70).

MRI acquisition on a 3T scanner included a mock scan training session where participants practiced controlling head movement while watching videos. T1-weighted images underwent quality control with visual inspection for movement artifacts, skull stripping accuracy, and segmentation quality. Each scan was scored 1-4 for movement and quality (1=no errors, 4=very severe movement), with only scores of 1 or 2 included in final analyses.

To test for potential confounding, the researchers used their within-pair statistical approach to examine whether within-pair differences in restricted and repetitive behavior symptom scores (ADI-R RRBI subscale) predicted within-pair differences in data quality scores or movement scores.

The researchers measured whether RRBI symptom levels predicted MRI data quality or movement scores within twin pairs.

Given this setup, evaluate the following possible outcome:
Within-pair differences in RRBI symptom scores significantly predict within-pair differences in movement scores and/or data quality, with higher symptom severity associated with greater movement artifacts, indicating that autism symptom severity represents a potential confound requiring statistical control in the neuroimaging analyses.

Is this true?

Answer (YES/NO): NO